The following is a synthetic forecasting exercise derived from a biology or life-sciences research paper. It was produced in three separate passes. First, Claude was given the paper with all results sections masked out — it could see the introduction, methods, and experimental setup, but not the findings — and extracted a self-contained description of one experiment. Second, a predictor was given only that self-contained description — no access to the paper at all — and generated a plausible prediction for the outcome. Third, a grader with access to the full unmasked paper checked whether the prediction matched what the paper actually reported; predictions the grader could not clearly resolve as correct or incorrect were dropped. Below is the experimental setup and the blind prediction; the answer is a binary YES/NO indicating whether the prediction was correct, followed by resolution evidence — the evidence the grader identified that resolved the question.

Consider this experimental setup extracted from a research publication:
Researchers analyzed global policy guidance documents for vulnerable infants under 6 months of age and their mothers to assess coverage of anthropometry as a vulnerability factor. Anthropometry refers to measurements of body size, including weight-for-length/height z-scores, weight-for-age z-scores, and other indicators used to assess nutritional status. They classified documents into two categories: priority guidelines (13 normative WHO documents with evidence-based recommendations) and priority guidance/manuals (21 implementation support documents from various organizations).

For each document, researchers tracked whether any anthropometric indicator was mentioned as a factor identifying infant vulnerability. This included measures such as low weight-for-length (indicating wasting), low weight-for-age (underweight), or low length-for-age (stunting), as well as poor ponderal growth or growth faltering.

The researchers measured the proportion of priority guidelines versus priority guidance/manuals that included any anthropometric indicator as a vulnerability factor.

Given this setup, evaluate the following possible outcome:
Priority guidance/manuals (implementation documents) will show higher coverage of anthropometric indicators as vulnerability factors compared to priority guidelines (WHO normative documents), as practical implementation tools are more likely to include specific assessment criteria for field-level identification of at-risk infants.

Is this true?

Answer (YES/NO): YES